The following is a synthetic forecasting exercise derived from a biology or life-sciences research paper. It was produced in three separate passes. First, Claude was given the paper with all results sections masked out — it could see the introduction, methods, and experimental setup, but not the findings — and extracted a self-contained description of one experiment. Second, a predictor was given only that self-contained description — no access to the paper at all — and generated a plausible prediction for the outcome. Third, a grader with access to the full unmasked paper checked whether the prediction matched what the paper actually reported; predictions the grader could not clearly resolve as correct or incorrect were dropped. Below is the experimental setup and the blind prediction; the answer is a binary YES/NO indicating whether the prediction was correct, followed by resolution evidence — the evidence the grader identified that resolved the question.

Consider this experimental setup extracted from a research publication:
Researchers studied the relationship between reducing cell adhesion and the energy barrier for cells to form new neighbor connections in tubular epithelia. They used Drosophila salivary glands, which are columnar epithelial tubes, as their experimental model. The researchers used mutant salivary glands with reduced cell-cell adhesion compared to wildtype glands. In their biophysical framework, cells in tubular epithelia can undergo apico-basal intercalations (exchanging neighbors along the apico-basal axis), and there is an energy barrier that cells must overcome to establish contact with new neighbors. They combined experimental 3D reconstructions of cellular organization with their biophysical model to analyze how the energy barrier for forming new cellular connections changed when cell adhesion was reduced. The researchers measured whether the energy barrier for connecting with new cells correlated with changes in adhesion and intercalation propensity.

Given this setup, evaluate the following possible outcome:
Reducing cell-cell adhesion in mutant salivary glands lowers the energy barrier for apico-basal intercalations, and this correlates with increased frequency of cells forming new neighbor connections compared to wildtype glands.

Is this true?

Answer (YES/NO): NO